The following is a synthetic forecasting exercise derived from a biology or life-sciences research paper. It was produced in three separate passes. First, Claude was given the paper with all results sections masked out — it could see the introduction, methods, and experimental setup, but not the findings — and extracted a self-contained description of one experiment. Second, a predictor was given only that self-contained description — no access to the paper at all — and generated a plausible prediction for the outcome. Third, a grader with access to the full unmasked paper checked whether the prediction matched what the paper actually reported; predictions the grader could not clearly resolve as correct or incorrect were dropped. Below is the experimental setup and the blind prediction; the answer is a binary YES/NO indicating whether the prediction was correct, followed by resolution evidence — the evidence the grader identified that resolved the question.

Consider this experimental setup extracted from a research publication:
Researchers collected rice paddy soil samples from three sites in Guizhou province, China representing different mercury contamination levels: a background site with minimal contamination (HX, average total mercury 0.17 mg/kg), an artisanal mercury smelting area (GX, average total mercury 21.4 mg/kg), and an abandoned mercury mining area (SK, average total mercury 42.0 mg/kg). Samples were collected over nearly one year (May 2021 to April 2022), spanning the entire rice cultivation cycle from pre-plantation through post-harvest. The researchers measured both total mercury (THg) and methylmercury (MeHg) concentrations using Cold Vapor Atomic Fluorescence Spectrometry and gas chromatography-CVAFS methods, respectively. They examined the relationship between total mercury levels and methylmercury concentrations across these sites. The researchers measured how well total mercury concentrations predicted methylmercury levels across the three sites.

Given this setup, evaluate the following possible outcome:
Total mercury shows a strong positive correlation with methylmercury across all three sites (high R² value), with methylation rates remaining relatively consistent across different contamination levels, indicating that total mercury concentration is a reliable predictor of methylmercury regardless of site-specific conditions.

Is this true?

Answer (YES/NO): NO